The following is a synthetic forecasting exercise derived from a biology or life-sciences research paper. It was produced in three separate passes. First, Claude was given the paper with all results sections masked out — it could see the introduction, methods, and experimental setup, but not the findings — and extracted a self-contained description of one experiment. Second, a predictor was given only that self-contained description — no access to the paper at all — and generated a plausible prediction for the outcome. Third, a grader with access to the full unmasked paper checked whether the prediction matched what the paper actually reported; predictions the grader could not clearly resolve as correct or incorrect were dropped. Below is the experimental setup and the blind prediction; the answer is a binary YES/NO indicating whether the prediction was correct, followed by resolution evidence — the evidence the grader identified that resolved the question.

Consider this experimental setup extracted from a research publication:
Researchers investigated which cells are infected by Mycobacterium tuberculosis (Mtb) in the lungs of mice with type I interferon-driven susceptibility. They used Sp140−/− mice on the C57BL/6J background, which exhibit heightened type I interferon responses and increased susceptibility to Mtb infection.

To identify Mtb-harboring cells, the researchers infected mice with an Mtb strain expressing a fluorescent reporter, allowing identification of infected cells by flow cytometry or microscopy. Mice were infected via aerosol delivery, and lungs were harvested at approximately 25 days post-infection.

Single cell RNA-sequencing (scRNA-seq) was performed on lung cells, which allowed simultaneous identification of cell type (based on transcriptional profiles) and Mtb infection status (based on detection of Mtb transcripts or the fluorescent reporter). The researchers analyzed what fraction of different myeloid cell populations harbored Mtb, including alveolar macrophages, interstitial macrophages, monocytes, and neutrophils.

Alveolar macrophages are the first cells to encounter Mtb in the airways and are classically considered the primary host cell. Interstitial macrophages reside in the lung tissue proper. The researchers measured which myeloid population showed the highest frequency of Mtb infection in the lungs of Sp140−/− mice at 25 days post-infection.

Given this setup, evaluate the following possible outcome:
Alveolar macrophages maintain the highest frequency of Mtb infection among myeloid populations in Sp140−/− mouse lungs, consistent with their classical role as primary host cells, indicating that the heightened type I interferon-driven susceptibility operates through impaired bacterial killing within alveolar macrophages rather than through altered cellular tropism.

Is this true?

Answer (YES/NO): NO